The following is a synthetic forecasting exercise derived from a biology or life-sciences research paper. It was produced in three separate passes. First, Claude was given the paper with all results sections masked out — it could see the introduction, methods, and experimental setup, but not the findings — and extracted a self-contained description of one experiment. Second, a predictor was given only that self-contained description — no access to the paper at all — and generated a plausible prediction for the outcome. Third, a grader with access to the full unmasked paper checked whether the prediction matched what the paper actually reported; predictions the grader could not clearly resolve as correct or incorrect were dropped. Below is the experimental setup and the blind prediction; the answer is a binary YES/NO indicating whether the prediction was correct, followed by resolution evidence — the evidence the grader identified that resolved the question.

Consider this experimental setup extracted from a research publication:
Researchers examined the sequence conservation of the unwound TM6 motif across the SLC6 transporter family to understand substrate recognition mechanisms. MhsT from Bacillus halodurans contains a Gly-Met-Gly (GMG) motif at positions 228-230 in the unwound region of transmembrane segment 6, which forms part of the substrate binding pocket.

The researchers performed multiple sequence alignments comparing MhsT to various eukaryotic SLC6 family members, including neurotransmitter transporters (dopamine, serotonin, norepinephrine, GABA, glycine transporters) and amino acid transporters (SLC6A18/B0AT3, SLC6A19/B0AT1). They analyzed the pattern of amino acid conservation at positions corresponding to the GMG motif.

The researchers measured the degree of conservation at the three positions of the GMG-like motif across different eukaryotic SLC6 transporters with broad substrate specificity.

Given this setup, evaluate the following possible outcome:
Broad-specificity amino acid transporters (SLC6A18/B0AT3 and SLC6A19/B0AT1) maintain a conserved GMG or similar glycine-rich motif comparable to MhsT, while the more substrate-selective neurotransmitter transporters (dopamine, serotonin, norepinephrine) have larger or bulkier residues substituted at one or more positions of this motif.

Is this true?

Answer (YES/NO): NO